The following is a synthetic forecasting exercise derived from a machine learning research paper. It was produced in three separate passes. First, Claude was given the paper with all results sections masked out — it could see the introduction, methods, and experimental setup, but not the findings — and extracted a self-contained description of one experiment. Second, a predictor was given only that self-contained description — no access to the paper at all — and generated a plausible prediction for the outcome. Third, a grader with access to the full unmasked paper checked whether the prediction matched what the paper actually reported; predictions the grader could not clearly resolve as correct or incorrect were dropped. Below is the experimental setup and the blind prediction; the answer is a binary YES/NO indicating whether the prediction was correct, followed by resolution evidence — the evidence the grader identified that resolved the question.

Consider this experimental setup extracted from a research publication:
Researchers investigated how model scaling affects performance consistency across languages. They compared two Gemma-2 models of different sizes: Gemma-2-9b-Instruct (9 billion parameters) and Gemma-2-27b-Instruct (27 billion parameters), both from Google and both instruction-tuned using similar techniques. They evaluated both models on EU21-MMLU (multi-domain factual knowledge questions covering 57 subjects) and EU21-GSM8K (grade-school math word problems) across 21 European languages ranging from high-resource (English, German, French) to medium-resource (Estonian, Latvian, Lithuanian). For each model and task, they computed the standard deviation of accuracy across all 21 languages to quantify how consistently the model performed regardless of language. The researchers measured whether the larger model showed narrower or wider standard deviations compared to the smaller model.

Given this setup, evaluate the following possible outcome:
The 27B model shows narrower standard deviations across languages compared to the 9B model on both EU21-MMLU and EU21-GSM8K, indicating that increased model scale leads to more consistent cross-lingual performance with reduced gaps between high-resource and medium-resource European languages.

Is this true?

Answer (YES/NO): YES